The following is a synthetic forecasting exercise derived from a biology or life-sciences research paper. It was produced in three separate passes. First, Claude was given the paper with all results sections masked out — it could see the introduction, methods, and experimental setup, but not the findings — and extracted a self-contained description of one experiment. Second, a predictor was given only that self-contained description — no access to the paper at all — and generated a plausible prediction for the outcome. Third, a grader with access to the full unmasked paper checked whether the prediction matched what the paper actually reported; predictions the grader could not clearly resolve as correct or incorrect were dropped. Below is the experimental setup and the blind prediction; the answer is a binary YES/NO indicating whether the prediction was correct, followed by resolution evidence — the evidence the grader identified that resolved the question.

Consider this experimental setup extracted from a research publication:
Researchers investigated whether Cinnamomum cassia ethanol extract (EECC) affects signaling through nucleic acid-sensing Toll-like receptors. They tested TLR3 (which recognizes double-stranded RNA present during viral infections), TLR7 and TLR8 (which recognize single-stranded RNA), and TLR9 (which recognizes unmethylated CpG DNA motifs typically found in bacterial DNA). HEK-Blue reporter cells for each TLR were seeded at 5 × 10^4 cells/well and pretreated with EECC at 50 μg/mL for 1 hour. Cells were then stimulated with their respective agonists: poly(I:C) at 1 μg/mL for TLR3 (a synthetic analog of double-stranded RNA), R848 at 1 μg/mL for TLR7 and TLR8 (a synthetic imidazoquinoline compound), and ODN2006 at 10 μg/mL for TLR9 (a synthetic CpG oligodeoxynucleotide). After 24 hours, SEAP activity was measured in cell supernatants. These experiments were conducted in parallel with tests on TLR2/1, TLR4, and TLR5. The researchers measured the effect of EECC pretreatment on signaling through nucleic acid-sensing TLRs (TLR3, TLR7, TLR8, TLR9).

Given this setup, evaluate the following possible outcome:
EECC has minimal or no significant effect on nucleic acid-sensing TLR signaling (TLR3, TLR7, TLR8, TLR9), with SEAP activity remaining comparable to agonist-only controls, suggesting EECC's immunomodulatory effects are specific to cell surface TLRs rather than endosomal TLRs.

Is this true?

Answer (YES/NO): NO